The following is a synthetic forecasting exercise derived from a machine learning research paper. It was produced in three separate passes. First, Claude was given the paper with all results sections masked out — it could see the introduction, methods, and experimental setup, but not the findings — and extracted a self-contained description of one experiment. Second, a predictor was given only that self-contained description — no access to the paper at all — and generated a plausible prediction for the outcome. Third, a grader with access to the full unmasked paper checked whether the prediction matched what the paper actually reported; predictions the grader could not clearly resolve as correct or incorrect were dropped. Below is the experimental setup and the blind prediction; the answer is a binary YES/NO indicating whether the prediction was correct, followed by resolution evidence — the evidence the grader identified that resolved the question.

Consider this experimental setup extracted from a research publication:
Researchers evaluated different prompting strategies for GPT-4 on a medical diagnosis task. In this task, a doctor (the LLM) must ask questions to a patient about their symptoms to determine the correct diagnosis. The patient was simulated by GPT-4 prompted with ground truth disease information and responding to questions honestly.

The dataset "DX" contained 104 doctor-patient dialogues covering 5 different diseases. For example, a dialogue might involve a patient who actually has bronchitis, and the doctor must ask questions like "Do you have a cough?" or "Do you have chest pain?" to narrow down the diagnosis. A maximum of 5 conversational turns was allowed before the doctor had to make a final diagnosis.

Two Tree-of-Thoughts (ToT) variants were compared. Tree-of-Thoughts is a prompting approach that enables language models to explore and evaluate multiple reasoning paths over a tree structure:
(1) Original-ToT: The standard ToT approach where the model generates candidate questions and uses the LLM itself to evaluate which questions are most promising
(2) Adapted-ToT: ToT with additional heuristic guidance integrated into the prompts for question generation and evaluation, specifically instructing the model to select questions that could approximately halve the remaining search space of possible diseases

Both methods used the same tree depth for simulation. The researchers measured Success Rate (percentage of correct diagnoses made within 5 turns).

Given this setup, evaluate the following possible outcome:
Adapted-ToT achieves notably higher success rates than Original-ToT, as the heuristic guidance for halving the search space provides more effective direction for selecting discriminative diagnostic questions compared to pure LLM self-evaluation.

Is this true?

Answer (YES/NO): YES